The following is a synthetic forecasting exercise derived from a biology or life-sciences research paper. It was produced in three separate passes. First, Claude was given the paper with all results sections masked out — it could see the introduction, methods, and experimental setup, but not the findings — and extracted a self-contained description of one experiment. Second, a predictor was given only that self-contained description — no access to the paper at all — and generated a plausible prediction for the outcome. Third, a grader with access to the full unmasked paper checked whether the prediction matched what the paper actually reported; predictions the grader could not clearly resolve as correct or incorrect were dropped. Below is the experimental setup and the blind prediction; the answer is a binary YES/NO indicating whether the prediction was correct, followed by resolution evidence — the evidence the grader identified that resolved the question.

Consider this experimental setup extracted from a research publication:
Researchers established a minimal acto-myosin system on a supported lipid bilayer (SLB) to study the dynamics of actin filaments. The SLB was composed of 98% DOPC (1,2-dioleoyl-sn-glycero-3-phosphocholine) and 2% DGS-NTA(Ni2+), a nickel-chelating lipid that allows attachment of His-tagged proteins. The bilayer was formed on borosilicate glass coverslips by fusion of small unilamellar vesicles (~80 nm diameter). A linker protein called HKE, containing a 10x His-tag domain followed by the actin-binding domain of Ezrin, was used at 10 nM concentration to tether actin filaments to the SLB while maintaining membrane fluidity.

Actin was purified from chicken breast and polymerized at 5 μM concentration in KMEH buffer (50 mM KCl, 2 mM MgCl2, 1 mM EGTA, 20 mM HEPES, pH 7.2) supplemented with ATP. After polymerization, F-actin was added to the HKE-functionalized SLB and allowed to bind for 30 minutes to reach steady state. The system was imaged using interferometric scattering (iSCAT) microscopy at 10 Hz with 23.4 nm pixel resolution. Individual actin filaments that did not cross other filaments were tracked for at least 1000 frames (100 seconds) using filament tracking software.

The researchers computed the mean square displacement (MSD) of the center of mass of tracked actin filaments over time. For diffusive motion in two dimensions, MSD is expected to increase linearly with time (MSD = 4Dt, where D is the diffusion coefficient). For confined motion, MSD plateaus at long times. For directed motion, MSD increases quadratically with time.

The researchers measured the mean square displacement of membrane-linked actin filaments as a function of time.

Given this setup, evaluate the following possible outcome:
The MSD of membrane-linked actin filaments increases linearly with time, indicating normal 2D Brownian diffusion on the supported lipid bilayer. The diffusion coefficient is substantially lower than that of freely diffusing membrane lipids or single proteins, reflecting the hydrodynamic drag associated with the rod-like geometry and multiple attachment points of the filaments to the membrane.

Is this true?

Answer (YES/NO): NO